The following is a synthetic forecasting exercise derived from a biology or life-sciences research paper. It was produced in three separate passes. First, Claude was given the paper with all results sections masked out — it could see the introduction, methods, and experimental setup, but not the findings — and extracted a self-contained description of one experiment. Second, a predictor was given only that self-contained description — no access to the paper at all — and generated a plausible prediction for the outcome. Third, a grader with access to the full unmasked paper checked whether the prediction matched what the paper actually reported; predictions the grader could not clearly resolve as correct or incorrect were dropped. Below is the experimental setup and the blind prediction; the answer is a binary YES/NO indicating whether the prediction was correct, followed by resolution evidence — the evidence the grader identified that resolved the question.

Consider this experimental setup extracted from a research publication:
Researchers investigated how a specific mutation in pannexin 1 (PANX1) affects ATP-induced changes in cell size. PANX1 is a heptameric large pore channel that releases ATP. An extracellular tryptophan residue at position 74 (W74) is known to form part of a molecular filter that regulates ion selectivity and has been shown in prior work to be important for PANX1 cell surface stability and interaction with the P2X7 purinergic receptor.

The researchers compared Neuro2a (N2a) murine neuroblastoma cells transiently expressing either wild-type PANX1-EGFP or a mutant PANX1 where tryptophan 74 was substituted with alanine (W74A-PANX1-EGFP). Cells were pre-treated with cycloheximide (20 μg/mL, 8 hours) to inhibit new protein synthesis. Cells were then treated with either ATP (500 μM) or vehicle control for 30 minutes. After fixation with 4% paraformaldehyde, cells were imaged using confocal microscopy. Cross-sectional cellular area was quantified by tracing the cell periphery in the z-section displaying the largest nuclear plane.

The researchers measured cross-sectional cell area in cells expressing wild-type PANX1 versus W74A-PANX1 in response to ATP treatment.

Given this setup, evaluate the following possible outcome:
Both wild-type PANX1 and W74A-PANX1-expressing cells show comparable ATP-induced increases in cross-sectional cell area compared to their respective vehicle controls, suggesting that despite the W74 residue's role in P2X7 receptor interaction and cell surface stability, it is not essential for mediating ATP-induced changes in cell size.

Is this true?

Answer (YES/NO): NO